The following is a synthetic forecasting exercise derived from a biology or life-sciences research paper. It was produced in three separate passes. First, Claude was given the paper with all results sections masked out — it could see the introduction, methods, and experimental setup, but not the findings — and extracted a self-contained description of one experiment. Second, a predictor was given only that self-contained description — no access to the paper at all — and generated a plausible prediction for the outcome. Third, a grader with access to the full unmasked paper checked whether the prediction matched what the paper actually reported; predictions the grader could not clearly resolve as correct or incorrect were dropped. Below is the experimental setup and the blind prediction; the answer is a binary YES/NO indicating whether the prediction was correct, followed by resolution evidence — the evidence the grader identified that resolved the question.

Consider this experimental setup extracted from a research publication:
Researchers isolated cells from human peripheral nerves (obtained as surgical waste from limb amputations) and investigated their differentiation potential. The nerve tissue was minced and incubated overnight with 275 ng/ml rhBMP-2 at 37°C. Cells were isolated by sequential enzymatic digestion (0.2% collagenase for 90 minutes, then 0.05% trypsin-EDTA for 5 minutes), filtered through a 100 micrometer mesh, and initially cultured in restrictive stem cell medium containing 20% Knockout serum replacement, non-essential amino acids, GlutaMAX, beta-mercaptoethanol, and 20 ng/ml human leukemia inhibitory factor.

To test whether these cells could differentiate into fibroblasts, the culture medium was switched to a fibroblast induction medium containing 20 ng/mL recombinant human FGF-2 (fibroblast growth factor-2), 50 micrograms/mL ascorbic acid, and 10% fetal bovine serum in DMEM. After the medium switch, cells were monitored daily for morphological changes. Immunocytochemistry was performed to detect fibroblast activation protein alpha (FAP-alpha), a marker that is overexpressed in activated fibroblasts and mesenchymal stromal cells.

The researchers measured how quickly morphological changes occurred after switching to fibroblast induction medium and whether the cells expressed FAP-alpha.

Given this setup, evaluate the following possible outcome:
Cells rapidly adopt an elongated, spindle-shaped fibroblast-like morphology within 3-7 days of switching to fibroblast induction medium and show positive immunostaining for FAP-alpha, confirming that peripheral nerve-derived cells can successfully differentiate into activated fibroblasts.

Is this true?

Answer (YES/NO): NO